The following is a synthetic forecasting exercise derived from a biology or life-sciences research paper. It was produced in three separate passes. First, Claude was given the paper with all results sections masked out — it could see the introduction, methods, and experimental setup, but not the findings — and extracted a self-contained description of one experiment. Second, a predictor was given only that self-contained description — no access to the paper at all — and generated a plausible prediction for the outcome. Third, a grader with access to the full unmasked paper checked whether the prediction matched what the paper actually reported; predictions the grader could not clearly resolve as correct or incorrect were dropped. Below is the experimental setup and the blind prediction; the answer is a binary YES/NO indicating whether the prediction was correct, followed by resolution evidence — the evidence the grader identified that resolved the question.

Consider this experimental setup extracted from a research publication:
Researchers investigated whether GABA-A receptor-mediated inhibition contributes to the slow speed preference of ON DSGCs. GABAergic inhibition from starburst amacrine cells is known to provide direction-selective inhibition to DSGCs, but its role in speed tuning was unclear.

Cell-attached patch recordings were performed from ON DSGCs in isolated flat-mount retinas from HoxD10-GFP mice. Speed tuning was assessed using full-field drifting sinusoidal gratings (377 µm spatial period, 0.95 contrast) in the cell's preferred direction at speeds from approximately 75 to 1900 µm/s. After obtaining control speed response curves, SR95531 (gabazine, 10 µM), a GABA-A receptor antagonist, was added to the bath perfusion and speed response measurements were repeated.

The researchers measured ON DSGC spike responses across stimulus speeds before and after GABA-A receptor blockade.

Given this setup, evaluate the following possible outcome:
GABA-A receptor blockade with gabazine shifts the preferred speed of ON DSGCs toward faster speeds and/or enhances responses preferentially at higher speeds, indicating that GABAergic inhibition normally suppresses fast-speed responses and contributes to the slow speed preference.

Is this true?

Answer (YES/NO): NO